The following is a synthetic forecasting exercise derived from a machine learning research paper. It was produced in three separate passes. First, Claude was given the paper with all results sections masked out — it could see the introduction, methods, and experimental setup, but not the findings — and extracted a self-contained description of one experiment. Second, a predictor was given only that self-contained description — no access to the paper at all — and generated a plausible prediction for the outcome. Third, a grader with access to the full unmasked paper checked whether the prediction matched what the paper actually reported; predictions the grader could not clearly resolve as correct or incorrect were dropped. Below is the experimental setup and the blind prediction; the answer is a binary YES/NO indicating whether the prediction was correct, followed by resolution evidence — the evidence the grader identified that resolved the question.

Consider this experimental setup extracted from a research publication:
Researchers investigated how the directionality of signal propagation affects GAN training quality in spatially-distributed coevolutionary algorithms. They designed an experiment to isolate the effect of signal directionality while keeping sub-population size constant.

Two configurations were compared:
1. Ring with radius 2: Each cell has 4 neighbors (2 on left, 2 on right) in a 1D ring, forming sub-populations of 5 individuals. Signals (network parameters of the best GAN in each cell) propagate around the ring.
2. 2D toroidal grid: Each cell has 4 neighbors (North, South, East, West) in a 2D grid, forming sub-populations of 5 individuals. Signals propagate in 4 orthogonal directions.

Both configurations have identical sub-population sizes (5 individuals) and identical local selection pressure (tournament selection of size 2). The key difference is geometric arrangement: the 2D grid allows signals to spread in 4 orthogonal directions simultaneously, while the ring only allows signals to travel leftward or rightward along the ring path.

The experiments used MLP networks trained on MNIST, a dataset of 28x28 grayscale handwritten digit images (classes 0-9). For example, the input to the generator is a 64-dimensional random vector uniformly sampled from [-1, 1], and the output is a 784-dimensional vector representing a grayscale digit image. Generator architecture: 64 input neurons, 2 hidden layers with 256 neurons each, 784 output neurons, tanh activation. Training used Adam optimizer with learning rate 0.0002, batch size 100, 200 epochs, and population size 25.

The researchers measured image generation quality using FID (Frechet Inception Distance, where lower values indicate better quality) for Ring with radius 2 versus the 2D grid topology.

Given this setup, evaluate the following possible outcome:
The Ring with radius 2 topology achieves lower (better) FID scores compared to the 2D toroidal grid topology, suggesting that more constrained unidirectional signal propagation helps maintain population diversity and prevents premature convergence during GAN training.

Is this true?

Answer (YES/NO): NO